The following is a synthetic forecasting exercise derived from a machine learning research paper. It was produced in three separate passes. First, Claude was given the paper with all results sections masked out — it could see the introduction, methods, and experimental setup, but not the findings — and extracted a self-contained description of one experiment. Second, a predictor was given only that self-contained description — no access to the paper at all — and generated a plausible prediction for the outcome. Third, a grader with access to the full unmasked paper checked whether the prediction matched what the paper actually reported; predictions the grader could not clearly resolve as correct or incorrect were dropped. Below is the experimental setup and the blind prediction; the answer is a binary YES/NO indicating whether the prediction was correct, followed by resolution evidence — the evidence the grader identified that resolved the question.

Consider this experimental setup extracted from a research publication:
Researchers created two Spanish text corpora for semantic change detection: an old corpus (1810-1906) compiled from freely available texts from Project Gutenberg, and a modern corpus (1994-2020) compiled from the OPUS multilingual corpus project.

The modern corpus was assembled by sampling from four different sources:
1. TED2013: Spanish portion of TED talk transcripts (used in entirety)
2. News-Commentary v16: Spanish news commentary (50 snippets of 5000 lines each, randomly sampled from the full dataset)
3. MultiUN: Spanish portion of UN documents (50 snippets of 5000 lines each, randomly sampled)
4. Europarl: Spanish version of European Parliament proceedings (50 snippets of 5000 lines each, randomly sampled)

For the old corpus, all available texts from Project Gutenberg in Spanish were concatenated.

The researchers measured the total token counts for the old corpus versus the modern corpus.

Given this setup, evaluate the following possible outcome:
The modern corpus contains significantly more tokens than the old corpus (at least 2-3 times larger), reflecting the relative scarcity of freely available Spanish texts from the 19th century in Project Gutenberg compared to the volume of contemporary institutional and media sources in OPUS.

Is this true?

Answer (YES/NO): NO